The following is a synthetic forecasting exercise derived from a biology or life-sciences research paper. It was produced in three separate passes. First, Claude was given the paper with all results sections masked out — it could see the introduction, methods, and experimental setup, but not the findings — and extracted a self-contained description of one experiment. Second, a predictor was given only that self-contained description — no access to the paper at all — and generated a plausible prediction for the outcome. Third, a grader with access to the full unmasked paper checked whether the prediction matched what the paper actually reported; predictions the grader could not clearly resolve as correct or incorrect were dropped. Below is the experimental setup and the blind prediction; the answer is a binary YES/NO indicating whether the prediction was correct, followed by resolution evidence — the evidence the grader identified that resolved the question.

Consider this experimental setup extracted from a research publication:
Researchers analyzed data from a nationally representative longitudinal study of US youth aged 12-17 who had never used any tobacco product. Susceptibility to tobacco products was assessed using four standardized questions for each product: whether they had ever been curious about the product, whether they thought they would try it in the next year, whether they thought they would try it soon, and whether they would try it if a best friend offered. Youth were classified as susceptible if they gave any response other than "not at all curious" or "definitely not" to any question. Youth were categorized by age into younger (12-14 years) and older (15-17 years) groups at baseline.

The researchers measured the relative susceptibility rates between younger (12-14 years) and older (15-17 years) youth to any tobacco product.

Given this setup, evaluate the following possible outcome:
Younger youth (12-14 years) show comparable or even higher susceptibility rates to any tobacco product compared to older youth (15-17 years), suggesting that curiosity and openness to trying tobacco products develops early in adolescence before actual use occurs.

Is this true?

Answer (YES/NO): NO